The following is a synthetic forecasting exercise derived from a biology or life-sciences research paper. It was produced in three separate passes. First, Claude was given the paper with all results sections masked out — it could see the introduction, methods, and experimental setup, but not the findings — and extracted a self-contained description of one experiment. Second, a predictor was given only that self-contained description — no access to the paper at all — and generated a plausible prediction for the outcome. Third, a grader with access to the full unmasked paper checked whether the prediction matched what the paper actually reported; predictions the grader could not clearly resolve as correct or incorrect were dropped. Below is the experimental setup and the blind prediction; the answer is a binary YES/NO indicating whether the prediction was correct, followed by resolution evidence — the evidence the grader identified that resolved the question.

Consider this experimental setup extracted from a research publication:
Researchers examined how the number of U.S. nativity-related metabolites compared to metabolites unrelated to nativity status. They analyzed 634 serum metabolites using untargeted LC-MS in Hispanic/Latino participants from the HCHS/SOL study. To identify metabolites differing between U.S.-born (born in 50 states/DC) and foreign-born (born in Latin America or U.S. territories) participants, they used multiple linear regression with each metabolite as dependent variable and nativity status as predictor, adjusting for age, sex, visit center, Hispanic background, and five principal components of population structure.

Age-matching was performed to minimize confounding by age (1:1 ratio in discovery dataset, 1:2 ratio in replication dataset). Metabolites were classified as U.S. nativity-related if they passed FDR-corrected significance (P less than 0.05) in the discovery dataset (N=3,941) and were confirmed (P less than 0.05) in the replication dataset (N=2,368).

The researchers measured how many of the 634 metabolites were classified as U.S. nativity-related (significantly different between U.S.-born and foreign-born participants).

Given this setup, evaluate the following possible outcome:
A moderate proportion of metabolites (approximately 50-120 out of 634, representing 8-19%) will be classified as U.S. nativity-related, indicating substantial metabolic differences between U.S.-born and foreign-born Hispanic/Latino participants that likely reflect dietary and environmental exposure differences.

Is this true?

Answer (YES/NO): NO